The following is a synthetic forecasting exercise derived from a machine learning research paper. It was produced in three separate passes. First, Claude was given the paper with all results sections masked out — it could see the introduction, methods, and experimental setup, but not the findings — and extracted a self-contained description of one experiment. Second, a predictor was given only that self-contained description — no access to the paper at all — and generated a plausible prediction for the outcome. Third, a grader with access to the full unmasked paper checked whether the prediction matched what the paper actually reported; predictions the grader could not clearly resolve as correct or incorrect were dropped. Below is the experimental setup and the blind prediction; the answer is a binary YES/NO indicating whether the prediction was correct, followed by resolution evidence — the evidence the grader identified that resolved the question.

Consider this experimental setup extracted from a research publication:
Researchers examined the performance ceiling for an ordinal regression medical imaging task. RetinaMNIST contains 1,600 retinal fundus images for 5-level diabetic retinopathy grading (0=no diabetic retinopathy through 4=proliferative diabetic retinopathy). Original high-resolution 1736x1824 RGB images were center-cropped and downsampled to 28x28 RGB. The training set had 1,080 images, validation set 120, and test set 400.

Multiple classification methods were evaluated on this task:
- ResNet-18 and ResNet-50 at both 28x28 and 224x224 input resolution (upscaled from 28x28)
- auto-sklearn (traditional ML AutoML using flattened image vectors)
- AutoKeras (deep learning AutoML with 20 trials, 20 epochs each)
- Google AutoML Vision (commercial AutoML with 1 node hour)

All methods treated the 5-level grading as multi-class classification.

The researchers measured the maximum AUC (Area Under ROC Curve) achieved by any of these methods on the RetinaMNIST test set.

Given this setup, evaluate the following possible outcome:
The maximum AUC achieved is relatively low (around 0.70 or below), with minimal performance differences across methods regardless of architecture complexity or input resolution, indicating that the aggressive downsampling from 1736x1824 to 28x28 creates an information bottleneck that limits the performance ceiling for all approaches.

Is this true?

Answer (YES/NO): NO